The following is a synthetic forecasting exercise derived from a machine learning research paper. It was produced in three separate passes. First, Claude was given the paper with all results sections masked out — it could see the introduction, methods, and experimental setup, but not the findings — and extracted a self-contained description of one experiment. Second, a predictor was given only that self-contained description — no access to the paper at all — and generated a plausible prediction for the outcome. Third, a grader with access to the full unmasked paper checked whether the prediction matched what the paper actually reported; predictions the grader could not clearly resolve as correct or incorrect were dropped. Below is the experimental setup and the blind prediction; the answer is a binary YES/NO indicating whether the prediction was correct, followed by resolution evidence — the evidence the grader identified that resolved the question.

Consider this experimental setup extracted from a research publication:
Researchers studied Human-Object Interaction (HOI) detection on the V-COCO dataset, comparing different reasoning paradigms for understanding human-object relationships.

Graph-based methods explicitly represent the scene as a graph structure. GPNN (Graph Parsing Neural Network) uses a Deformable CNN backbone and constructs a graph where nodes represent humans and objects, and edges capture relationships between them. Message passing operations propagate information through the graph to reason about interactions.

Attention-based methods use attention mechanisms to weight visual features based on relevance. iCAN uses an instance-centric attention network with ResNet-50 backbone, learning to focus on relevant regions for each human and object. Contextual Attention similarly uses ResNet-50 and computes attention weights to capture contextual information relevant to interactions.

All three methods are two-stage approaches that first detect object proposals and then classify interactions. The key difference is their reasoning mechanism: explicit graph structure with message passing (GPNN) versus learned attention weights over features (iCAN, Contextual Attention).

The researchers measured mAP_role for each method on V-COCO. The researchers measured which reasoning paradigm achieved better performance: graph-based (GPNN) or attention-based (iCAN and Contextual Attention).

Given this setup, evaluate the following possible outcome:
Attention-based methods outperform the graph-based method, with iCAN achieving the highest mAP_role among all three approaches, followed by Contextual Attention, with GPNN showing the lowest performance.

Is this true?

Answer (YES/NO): NO